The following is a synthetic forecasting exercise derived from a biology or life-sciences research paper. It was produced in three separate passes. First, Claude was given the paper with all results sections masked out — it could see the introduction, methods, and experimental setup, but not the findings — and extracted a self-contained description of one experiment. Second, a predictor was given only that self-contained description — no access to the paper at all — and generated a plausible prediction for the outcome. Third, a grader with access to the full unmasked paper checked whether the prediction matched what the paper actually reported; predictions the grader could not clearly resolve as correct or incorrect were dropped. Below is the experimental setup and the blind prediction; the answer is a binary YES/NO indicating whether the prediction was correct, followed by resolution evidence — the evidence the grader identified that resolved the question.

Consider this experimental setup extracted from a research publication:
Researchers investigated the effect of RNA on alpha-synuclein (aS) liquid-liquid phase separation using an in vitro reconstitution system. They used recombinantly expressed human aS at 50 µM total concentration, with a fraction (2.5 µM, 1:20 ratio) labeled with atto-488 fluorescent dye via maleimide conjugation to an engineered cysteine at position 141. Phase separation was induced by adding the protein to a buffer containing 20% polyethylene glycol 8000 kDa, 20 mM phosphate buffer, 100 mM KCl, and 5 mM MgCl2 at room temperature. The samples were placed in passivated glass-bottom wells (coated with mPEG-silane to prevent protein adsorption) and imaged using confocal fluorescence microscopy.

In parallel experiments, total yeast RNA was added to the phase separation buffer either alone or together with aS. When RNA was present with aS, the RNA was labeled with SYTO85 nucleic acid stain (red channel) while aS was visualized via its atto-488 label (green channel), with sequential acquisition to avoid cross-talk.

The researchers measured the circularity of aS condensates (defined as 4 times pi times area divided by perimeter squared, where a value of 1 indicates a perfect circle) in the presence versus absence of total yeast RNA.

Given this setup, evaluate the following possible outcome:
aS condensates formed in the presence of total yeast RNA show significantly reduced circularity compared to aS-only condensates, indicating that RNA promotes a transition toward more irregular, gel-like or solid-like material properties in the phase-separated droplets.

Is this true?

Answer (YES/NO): YES